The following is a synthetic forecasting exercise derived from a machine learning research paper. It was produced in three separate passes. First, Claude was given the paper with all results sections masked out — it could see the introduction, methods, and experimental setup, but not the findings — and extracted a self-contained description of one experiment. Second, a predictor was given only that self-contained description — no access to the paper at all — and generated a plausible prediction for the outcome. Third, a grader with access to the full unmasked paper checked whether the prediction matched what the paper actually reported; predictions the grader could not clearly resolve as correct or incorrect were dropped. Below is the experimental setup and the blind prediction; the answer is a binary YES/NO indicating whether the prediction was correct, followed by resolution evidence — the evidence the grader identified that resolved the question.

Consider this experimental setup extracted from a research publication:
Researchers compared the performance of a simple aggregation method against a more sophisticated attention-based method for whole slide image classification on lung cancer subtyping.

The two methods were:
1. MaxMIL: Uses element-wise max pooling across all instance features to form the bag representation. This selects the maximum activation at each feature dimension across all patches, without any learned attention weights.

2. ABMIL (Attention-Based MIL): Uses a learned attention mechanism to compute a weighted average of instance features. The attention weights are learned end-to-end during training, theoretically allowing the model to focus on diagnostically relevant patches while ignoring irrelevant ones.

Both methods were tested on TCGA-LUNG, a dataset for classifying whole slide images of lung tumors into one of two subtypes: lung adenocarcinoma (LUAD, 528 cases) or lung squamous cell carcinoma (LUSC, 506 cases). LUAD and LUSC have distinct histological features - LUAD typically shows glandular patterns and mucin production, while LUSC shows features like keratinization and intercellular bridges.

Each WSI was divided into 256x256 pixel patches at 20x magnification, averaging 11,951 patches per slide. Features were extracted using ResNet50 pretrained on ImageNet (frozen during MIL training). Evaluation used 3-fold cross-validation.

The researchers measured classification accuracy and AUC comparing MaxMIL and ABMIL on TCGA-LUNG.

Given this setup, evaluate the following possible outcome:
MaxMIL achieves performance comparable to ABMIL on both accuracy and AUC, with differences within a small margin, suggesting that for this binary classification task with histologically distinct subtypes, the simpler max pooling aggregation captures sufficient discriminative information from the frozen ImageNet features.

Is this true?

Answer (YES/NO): YES